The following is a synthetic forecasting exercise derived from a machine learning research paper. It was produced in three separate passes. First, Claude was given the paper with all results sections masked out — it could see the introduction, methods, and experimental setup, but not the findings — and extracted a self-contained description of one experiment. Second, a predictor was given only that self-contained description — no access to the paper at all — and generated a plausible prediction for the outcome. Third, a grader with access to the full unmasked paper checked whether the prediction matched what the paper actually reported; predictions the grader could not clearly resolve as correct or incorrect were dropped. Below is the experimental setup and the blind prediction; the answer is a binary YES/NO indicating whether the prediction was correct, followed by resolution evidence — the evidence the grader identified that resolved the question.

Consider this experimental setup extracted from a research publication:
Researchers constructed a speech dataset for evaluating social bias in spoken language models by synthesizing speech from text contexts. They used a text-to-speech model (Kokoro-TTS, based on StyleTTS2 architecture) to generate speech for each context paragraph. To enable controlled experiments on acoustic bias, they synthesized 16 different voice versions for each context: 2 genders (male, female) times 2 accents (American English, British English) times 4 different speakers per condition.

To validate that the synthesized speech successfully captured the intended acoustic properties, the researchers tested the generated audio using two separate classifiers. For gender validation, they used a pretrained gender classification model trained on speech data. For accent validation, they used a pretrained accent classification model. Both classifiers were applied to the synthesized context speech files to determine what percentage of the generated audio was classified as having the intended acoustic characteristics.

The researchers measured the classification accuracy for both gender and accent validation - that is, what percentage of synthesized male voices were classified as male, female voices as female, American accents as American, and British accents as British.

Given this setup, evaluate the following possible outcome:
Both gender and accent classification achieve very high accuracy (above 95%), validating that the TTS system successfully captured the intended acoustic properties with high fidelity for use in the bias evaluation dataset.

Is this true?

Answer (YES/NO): NO